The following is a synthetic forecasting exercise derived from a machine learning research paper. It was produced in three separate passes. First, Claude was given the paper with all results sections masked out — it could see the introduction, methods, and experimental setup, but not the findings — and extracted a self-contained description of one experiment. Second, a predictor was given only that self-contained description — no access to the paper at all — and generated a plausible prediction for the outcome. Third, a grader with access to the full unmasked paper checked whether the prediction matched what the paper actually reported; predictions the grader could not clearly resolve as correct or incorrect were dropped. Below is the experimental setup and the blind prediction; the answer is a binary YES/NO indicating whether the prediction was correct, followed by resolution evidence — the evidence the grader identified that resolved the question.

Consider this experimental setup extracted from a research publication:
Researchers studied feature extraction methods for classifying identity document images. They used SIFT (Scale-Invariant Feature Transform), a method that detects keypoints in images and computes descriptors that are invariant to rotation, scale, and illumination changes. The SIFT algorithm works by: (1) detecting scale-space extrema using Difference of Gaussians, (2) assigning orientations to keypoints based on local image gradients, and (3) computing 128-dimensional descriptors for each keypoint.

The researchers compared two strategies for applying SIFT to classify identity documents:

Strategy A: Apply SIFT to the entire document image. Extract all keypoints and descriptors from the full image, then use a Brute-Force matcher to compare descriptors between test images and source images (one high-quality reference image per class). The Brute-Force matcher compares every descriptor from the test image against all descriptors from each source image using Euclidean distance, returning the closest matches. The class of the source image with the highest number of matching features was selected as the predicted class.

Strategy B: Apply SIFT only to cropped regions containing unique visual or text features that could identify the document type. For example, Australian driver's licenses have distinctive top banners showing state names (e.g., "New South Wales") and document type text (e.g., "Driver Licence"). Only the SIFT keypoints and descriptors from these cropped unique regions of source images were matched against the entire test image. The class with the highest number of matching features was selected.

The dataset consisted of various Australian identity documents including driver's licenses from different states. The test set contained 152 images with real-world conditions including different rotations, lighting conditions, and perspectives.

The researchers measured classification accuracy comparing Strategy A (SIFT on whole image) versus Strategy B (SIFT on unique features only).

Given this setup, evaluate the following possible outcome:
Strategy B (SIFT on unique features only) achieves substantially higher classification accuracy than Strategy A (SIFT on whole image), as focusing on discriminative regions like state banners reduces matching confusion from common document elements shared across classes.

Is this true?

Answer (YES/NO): NO